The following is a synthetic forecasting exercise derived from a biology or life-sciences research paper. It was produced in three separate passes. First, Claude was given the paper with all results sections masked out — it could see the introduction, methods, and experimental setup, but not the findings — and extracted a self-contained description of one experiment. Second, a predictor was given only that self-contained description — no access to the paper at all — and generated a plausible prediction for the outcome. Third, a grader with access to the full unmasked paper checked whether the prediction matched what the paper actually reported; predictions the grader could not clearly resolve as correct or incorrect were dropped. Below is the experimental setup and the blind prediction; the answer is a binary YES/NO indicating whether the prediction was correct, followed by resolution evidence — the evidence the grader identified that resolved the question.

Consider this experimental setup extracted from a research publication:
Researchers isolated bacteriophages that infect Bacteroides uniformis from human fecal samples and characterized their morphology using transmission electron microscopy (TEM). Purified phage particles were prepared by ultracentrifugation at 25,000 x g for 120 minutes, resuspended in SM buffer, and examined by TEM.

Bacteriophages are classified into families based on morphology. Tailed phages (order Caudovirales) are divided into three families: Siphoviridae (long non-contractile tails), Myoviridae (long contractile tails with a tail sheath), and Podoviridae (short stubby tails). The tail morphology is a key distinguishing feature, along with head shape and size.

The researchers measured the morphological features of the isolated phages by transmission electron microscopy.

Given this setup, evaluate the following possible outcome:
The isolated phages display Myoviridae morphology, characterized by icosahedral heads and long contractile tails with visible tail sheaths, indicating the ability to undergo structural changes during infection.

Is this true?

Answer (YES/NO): NO